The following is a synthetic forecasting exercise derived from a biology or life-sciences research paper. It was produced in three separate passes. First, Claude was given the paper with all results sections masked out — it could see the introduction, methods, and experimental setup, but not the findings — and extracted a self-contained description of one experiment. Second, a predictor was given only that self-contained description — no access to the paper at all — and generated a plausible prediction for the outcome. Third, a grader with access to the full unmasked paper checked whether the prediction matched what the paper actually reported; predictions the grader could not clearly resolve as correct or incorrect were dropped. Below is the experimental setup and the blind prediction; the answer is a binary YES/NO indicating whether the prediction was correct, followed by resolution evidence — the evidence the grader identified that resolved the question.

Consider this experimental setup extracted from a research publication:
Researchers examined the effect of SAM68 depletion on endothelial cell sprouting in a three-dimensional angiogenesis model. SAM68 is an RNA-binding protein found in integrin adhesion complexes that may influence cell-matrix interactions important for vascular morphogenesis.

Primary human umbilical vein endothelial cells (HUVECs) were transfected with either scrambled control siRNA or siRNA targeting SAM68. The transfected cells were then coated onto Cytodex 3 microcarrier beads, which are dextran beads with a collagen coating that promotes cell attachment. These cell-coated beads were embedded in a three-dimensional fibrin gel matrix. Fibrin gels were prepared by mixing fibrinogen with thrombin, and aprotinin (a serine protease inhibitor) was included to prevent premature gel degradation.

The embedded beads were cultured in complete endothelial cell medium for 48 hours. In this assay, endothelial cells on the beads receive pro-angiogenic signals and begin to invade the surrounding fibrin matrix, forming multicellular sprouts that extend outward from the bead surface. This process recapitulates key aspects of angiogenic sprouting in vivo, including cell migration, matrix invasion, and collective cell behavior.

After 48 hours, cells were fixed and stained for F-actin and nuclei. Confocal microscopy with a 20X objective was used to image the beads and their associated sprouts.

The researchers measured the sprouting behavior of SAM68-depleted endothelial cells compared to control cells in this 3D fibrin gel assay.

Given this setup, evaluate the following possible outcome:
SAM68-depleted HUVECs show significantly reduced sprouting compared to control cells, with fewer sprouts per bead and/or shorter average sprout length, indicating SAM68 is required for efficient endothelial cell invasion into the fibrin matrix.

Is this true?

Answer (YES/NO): YES